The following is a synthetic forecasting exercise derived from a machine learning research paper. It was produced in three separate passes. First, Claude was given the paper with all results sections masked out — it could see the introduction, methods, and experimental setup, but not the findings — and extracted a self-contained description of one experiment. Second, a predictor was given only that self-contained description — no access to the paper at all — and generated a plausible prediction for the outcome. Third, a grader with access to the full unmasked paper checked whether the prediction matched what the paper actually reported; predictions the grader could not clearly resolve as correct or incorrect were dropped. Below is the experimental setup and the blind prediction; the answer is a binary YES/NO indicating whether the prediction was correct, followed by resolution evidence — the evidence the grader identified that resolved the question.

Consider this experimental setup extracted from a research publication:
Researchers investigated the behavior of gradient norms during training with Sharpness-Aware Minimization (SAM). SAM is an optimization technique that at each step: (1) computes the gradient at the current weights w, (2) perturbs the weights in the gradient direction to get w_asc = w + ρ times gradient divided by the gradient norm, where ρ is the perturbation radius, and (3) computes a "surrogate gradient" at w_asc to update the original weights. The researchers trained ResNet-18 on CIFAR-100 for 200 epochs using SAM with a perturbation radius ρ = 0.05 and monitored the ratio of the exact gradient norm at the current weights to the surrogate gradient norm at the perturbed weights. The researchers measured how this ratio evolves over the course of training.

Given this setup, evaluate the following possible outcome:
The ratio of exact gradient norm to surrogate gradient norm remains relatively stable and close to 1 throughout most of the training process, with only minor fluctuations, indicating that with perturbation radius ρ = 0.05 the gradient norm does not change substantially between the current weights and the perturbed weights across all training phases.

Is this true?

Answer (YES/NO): NO